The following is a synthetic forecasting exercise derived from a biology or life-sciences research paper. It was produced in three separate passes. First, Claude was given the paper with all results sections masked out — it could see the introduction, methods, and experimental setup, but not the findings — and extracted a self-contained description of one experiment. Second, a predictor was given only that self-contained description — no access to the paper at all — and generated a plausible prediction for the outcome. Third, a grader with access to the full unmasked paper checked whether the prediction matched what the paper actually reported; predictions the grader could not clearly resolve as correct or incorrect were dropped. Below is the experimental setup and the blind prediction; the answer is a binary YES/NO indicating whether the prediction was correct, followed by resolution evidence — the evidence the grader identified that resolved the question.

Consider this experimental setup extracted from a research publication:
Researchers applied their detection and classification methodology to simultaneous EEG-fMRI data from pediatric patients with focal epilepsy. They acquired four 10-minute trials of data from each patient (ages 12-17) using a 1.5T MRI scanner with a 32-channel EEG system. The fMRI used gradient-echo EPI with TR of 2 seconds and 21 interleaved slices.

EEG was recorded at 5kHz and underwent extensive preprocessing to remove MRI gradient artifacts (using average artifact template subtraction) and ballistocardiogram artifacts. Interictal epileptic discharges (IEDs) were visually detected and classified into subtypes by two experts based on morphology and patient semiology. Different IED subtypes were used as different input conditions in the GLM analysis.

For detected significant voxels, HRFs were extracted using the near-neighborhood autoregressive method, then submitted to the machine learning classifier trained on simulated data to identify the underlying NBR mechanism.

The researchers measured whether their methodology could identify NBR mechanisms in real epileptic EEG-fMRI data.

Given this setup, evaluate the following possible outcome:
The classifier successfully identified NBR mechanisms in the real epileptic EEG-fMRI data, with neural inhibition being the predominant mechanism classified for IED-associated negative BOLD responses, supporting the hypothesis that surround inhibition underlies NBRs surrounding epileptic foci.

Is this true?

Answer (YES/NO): NO